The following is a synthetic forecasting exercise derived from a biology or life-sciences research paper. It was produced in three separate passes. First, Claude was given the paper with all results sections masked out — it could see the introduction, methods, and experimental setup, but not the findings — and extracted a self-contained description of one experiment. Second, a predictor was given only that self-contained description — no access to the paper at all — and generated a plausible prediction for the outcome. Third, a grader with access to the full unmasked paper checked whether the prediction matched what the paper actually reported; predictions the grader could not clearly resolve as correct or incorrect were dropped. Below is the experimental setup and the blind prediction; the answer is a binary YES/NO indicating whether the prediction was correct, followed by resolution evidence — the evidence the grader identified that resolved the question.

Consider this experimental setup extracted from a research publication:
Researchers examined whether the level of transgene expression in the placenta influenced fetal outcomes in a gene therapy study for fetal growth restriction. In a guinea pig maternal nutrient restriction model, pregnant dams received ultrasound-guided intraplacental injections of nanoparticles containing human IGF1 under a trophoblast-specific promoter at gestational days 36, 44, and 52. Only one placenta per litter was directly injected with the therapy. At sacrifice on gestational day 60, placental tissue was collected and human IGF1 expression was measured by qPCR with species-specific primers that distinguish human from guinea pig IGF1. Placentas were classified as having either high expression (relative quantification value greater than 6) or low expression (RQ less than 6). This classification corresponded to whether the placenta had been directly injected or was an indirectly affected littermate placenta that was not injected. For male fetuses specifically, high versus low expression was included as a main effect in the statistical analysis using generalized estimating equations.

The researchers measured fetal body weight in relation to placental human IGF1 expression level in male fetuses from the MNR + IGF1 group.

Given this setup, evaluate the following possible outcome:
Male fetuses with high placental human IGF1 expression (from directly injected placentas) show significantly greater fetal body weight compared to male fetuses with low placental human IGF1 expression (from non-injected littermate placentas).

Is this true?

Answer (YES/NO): NO